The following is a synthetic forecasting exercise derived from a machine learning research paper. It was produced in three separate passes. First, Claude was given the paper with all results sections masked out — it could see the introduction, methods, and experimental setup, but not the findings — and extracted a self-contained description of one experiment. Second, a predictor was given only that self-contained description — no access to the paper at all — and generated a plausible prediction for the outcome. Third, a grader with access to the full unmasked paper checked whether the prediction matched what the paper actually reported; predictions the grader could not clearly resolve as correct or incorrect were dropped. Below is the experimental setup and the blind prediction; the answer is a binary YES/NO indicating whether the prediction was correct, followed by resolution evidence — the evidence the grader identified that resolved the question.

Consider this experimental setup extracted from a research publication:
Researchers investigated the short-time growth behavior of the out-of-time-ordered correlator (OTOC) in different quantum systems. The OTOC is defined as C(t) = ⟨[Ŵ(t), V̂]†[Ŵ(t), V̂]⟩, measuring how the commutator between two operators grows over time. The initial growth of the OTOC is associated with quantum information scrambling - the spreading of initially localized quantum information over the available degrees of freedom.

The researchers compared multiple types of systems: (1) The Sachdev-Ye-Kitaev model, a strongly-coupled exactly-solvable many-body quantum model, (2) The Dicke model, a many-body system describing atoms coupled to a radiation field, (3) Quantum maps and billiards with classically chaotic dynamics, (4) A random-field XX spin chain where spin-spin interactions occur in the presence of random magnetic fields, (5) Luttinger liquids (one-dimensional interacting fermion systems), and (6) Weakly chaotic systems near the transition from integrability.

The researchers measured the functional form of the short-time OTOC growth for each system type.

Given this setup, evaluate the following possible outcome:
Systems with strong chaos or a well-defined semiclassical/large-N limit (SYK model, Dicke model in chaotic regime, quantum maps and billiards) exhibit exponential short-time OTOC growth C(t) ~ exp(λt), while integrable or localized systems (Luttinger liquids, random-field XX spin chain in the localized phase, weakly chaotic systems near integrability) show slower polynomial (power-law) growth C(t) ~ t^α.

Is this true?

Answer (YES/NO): YES